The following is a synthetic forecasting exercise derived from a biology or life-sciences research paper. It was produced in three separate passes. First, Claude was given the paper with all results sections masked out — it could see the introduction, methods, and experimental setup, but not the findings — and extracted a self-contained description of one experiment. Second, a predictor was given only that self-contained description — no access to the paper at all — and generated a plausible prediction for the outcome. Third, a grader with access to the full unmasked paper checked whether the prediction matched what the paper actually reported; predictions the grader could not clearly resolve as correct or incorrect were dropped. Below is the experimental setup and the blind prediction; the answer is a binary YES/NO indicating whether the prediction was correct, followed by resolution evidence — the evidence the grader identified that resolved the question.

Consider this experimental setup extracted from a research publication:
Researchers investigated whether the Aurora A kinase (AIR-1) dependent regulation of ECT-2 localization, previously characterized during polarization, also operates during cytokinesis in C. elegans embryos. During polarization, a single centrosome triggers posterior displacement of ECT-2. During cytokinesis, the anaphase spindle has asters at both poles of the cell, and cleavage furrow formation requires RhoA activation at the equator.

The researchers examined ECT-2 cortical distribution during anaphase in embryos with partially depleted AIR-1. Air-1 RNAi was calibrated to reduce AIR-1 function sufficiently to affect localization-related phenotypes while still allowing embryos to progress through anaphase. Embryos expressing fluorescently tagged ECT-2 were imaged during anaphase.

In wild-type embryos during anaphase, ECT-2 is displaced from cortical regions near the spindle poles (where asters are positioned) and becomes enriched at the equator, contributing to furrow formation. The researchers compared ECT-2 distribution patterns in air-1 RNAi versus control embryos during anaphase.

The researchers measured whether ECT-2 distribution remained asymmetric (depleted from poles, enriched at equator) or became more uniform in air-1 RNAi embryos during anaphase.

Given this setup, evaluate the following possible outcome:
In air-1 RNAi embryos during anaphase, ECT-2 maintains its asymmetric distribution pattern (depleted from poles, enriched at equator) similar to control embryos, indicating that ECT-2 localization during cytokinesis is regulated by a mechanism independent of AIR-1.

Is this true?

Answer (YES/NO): NO